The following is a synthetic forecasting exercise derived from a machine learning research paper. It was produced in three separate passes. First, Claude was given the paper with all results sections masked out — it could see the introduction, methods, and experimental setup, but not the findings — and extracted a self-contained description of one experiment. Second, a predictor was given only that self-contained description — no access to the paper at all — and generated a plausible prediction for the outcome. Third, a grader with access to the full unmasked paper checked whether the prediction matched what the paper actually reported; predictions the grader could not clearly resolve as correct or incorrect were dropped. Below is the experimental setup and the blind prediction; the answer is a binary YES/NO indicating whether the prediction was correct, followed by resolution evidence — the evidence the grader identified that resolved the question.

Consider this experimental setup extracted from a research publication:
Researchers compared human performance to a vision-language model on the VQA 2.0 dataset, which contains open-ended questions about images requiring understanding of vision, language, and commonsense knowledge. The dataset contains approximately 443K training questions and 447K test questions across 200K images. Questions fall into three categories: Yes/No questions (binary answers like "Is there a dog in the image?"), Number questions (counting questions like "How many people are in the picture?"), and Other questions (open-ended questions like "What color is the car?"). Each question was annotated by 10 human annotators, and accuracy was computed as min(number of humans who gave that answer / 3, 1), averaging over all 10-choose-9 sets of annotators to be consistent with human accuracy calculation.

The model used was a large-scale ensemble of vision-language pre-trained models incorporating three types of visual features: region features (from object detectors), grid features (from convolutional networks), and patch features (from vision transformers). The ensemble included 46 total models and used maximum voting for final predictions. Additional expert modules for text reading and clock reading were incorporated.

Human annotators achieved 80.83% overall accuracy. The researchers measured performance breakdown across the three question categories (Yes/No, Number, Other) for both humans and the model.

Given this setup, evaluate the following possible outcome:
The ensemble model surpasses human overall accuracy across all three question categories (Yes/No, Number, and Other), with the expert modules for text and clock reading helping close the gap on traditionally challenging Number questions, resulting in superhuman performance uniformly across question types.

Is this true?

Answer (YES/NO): NO